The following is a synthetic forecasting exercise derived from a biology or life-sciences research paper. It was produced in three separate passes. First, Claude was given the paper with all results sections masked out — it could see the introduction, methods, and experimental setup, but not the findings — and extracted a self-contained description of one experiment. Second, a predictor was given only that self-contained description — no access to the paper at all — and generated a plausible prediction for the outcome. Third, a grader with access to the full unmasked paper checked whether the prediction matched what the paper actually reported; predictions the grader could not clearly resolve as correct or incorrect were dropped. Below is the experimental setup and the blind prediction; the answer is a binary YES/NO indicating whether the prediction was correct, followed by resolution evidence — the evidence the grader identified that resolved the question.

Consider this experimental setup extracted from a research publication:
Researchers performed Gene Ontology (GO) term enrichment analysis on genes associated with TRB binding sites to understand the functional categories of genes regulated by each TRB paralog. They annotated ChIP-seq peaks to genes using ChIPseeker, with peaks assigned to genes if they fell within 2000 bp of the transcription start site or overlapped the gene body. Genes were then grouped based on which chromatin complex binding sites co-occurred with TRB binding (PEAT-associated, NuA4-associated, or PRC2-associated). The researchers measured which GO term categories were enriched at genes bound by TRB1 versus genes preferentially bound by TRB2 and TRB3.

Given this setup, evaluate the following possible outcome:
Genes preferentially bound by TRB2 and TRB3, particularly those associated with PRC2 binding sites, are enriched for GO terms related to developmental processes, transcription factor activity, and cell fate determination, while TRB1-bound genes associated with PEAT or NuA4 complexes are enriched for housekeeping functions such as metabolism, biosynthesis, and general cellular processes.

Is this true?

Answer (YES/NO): NO